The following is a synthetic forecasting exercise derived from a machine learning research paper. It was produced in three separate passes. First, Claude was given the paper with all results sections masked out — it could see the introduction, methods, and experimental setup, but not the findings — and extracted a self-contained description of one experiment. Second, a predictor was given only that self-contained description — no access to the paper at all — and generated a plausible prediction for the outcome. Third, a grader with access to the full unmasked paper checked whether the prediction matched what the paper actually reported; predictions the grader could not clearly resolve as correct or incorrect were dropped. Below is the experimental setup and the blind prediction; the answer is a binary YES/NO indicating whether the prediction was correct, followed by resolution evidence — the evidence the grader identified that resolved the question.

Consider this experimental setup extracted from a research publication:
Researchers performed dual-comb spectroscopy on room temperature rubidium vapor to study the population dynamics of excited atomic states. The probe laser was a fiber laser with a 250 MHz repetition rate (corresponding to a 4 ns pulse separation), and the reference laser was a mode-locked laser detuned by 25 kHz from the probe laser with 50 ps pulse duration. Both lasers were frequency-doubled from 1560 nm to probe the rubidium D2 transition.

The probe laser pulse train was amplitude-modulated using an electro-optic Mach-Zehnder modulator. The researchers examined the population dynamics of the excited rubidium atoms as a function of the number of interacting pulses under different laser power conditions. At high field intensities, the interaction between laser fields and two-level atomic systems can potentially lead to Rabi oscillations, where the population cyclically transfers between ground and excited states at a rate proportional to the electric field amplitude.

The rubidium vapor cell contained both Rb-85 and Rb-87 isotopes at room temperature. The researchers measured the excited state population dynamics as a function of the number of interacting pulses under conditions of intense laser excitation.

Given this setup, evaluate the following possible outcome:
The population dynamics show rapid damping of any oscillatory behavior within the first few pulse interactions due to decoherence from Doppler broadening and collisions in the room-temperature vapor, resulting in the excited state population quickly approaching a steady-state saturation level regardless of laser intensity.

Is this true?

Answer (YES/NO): NO